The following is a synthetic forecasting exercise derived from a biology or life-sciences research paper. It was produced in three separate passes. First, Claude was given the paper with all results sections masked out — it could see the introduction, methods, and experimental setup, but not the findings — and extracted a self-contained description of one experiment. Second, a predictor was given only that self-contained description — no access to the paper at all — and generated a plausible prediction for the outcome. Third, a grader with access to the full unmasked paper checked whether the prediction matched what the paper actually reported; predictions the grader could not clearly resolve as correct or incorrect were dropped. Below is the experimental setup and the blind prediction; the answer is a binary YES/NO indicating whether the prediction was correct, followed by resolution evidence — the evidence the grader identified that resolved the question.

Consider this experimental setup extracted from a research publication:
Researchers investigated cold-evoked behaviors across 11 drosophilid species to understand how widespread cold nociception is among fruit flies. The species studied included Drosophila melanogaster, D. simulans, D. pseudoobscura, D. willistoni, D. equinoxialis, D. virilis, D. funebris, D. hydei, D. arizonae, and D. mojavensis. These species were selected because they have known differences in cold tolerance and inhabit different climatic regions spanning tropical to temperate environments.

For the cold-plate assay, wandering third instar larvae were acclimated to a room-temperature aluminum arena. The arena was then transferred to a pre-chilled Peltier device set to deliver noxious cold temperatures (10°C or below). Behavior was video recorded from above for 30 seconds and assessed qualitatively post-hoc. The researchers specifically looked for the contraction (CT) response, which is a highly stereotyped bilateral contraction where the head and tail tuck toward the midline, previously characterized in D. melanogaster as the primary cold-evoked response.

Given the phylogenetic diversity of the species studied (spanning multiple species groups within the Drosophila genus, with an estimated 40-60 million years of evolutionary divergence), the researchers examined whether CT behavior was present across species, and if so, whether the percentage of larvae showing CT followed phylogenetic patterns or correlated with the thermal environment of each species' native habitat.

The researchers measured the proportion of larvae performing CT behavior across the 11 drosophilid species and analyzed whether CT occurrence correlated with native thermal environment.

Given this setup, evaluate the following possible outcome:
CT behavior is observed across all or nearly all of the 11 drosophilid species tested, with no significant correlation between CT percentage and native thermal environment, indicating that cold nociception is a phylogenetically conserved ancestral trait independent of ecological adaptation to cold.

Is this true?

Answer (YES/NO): YES